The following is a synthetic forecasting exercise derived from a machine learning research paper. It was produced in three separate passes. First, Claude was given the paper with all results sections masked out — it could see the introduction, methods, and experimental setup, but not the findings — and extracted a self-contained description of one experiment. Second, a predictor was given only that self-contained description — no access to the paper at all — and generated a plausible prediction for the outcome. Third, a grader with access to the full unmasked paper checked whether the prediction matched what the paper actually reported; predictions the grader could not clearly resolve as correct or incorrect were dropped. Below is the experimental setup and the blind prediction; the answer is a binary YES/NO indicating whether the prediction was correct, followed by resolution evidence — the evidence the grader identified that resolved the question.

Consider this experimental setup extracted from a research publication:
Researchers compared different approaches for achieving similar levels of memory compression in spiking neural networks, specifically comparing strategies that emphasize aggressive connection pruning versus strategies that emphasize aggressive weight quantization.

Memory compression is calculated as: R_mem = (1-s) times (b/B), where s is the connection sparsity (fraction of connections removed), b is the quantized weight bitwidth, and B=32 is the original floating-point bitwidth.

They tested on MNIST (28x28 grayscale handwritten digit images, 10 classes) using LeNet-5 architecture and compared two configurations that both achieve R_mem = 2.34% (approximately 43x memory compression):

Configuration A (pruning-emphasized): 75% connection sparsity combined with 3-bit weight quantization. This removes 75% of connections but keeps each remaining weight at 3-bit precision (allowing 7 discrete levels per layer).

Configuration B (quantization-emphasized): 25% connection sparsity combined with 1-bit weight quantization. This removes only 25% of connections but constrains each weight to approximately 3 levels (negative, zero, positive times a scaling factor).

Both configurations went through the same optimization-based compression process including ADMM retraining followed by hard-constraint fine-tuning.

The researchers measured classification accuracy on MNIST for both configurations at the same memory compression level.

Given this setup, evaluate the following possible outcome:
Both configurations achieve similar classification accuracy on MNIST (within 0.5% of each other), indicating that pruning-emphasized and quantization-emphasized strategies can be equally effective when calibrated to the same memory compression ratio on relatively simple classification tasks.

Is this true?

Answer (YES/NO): NO